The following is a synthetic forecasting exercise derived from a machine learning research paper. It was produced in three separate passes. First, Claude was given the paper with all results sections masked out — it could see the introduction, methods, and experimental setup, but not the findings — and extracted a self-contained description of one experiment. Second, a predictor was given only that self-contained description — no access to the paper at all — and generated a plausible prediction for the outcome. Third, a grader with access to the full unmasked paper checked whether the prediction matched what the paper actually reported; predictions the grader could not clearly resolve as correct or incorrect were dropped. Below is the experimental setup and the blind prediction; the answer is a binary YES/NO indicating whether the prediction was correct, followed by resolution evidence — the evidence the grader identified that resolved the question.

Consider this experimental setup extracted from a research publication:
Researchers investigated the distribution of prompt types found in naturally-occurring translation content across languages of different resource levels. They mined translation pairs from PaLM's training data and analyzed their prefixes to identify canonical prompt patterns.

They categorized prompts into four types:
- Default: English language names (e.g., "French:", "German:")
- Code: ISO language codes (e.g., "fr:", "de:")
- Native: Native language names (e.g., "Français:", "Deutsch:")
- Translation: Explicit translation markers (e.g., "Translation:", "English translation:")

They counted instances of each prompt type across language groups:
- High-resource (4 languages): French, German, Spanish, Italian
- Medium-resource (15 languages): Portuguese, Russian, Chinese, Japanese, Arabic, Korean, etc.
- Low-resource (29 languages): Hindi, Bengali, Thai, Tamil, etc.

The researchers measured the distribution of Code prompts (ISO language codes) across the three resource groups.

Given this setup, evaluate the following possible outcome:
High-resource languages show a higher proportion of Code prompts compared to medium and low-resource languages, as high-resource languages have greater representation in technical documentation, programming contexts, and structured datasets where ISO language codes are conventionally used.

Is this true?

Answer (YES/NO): YES